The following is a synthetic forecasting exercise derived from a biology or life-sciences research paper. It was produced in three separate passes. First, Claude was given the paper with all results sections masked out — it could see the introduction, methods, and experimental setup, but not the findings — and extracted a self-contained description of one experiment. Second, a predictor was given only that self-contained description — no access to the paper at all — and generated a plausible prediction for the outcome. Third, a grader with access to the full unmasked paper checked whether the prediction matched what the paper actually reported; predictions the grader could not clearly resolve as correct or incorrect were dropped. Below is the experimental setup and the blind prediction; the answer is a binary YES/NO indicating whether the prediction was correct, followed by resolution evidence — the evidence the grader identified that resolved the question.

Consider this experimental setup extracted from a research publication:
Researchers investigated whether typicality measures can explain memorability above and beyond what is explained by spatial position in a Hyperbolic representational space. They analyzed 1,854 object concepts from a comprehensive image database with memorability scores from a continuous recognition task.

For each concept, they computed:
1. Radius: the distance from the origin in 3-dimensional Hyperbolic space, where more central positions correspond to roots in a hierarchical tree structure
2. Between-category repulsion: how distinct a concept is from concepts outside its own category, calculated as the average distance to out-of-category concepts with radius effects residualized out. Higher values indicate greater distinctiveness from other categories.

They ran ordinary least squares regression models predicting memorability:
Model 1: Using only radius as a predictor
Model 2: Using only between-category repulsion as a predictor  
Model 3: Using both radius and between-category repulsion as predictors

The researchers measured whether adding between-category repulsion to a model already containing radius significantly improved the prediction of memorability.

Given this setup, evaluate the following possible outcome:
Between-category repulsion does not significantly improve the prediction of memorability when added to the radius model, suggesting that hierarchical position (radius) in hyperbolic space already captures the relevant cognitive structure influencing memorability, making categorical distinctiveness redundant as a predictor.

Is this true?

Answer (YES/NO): NO